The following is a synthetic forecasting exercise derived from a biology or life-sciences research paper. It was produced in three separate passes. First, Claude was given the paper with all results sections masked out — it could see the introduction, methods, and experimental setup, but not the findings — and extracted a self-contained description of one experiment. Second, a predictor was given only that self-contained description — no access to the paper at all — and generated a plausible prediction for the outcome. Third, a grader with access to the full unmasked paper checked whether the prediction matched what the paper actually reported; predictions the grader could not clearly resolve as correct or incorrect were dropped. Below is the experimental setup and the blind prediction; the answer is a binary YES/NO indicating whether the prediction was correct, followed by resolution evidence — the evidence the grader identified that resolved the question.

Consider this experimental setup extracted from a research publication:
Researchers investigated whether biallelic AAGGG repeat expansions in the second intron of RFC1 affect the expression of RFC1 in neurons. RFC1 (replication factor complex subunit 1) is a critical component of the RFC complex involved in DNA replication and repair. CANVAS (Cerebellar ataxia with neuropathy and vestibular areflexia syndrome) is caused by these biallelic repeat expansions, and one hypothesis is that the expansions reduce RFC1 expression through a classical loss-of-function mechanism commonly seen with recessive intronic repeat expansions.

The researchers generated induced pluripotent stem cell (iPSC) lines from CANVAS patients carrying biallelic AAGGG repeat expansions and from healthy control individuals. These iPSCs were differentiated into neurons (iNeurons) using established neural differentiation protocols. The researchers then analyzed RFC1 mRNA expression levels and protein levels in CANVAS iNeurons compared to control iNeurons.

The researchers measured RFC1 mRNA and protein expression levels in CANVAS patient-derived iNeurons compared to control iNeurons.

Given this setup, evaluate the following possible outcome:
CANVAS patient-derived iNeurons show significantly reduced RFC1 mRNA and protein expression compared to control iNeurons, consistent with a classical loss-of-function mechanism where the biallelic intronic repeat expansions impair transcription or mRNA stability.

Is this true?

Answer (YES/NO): NO